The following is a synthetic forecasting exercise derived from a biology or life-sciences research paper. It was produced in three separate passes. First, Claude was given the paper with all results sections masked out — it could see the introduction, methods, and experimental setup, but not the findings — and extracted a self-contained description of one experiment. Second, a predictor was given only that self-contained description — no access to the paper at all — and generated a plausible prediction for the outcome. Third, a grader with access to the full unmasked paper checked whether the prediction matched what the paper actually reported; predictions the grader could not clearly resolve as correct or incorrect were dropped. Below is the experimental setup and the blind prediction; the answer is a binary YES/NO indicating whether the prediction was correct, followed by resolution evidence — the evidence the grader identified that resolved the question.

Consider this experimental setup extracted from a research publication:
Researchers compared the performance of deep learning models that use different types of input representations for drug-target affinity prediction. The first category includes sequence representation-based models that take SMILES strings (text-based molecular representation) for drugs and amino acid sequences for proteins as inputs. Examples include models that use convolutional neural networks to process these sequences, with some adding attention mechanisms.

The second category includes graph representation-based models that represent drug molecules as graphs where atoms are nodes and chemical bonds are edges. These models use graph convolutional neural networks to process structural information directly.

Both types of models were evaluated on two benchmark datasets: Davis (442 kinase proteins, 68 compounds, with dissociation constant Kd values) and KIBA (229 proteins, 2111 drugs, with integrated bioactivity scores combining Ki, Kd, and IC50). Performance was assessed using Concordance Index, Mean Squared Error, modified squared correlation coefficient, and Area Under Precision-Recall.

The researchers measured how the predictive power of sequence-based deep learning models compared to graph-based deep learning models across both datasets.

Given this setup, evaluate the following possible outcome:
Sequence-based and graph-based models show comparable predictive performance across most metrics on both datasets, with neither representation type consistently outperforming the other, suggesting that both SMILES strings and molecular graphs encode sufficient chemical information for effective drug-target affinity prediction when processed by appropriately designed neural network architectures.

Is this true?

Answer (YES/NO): NO